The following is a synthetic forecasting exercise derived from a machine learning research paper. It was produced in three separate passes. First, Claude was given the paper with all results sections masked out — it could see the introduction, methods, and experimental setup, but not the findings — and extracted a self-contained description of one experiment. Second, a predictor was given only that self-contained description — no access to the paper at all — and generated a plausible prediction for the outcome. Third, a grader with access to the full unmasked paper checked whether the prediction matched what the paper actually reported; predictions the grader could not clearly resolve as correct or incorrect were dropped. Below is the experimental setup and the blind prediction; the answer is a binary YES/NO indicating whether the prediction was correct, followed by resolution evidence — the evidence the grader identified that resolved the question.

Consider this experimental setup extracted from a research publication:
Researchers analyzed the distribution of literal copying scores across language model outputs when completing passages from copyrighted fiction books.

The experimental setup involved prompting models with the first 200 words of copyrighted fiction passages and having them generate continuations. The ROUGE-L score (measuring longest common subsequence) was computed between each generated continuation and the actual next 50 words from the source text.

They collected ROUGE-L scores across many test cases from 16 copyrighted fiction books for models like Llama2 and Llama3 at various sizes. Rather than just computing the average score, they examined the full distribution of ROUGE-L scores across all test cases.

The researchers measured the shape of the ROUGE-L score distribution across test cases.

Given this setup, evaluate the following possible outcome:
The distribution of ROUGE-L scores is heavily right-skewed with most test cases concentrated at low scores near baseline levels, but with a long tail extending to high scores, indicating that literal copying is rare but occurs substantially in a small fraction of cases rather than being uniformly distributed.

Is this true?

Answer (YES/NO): YES